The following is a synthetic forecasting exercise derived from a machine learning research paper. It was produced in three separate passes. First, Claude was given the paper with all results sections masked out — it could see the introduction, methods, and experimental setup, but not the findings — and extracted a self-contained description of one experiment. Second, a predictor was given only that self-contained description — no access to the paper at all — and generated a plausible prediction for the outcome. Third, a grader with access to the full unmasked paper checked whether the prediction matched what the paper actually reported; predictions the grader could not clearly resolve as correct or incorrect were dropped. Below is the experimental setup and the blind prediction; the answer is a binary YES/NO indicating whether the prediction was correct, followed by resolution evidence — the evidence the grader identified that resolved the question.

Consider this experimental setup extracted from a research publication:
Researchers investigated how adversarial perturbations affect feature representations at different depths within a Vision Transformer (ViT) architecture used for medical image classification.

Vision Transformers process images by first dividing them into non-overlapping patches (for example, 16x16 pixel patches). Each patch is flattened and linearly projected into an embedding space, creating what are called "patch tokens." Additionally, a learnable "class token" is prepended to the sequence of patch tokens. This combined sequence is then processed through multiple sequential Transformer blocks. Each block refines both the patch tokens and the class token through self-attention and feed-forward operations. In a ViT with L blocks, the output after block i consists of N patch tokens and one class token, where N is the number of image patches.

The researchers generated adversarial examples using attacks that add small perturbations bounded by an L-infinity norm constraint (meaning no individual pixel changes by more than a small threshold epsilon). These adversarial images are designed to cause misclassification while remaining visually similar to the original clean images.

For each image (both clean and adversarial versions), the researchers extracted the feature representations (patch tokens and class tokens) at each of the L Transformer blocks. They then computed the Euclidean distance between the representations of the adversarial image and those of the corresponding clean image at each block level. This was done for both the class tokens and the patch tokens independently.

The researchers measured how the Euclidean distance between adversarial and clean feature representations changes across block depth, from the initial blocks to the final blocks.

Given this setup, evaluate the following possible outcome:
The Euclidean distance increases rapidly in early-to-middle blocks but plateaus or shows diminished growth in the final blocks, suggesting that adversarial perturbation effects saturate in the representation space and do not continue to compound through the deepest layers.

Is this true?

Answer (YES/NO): NO